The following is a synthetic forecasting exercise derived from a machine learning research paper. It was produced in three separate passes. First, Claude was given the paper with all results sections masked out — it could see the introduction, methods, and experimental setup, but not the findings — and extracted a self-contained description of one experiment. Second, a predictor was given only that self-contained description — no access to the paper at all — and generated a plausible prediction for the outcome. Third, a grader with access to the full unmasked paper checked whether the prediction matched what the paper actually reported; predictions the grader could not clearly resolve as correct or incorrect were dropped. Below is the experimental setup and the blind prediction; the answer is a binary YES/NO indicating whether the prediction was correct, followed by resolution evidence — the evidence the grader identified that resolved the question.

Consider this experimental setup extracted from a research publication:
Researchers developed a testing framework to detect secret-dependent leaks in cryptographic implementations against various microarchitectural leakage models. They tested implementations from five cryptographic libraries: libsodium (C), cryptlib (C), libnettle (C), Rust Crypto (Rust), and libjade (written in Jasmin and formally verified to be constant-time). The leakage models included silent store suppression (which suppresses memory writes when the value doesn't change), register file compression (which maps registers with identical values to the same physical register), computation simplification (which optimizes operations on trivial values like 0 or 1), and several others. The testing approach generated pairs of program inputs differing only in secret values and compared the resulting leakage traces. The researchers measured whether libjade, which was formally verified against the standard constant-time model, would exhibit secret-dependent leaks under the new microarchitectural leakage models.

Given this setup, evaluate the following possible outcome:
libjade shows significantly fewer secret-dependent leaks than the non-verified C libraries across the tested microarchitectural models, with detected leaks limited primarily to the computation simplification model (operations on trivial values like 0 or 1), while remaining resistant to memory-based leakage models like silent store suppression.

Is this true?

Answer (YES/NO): NO